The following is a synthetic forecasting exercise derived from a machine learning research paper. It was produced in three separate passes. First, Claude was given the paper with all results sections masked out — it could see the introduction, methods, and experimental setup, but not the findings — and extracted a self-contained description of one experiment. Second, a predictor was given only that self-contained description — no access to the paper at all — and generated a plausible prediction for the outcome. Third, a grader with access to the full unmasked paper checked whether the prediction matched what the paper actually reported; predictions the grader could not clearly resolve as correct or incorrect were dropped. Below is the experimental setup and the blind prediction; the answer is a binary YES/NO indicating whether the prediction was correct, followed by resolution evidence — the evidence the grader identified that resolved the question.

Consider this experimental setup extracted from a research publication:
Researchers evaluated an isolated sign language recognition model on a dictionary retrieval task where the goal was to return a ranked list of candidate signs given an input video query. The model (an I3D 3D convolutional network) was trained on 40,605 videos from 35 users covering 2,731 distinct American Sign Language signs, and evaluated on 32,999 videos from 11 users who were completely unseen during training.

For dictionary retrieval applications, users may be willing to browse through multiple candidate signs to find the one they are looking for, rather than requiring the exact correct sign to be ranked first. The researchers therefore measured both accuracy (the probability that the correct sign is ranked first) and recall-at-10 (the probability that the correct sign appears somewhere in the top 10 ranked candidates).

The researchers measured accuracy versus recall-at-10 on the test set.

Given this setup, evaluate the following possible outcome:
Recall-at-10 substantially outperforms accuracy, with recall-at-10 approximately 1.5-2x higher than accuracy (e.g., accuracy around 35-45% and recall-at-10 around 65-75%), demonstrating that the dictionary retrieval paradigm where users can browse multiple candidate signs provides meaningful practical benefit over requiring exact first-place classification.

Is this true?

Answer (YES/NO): NO